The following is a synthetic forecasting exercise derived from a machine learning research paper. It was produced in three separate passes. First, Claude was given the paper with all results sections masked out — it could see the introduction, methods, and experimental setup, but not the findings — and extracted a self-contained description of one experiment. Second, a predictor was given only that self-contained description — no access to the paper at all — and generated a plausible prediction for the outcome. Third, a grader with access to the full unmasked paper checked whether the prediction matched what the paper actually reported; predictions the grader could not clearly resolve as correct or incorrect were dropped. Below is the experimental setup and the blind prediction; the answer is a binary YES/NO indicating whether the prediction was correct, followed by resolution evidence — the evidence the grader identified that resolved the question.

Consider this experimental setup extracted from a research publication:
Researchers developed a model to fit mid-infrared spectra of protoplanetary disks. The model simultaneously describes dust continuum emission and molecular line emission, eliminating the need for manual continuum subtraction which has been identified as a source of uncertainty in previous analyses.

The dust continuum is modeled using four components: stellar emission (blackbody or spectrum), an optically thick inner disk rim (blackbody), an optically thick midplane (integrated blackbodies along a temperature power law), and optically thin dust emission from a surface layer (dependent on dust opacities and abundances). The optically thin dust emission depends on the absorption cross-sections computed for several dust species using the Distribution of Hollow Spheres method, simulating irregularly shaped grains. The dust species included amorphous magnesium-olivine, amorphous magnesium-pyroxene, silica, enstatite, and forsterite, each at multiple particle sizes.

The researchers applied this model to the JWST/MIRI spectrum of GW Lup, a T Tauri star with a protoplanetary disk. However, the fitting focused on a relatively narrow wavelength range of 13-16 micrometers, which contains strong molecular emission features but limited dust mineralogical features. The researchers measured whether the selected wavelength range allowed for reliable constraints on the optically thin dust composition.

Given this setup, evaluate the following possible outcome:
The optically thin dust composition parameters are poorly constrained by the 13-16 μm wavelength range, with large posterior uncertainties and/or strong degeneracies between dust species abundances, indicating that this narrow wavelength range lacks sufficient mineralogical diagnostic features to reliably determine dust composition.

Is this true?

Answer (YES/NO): YES